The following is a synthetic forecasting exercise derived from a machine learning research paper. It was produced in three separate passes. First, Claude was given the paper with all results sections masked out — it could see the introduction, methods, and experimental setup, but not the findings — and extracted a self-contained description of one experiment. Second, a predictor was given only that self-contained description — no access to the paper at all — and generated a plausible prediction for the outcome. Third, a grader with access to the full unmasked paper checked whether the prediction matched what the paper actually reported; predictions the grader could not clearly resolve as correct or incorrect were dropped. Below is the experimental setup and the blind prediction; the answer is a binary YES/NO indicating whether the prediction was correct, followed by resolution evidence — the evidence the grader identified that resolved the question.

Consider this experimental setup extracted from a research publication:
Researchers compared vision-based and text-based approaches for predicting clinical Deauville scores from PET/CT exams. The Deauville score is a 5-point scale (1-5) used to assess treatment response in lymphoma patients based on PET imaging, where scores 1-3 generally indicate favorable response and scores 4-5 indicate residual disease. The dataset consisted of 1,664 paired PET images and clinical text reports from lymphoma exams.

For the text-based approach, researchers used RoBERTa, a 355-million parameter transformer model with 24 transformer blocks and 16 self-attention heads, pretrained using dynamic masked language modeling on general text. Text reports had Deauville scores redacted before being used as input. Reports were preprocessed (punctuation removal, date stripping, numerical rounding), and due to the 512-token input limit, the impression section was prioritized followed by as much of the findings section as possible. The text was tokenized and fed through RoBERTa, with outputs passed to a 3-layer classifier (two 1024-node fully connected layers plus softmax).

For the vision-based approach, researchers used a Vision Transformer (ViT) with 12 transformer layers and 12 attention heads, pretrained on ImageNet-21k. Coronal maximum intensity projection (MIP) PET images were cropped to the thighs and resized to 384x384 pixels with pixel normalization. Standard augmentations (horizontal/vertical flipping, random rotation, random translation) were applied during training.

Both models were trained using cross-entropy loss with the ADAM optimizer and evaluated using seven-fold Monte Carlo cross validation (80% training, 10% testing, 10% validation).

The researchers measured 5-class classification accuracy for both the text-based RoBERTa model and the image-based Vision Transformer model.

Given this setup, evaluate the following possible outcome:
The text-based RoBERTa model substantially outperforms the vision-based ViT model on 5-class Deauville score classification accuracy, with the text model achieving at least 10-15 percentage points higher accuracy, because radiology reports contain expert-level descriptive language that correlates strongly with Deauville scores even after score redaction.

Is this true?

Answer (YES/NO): YES